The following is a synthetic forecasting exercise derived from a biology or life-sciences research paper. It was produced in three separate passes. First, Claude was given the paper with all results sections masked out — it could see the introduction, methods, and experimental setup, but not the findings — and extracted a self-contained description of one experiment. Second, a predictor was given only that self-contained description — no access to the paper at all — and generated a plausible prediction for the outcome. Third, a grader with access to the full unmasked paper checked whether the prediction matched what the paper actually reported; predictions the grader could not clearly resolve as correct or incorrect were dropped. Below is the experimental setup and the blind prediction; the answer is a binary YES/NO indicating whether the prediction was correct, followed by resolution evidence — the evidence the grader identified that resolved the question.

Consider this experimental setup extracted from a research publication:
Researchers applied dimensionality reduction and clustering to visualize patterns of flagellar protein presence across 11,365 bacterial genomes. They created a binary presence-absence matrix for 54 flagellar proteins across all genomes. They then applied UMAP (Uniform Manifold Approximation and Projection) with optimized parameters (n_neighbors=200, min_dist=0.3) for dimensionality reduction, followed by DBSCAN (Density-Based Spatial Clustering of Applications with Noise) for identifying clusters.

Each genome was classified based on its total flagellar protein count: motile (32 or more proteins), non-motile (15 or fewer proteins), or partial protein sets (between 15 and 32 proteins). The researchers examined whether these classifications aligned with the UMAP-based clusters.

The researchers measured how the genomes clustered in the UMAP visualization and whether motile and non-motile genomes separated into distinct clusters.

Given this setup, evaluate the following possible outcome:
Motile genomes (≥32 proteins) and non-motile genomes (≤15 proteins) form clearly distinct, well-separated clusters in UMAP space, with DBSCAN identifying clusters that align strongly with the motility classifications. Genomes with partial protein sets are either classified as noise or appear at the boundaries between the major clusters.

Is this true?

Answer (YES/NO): NO